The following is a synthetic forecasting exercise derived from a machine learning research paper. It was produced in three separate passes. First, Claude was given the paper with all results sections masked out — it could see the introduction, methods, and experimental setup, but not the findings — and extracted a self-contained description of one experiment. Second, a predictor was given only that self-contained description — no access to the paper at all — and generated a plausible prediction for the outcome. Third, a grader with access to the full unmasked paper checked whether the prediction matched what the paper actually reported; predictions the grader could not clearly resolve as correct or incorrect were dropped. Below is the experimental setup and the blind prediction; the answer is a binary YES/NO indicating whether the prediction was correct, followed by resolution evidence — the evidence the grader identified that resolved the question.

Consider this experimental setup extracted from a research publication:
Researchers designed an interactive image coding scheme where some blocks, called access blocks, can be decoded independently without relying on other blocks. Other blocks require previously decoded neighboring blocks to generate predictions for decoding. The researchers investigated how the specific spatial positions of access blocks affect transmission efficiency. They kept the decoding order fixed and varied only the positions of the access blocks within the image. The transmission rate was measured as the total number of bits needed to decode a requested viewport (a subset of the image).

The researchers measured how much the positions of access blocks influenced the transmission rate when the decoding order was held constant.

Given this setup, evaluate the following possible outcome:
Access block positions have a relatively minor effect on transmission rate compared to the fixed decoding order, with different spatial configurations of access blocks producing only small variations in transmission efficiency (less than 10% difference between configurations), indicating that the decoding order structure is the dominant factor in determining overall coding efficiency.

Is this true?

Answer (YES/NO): NO